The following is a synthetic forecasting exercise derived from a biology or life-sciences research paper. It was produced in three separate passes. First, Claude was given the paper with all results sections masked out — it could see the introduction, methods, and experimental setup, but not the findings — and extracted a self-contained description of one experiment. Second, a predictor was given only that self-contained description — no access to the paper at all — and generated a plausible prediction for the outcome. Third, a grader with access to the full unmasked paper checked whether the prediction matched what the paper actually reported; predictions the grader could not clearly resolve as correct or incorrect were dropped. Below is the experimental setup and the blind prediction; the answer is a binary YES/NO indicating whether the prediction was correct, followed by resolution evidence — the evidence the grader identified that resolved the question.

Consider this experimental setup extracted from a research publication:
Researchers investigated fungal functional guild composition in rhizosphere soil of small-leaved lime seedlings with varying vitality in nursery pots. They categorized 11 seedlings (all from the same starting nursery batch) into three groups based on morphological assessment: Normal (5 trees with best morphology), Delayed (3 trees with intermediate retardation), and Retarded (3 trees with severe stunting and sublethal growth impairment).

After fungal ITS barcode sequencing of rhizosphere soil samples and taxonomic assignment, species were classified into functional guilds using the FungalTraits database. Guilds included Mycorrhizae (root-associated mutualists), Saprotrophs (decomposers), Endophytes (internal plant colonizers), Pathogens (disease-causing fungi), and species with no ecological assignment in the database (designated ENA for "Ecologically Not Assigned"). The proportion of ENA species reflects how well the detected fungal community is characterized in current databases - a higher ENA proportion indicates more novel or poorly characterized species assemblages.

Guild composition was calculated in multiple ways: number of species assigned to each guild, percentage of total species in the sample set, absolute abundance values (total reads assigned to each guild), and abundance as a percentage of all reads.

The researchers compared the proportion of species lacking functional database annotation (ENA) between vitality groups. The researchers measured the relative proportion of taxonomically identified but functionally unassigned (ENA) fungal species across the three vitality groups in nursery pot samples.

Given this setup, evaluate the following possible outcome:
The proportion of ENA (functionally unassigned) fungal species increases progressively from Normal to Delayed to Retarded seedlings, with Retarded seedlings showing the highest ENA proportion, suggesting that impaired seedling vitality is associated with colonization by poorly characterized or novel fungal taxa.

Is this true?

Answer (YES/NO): NO